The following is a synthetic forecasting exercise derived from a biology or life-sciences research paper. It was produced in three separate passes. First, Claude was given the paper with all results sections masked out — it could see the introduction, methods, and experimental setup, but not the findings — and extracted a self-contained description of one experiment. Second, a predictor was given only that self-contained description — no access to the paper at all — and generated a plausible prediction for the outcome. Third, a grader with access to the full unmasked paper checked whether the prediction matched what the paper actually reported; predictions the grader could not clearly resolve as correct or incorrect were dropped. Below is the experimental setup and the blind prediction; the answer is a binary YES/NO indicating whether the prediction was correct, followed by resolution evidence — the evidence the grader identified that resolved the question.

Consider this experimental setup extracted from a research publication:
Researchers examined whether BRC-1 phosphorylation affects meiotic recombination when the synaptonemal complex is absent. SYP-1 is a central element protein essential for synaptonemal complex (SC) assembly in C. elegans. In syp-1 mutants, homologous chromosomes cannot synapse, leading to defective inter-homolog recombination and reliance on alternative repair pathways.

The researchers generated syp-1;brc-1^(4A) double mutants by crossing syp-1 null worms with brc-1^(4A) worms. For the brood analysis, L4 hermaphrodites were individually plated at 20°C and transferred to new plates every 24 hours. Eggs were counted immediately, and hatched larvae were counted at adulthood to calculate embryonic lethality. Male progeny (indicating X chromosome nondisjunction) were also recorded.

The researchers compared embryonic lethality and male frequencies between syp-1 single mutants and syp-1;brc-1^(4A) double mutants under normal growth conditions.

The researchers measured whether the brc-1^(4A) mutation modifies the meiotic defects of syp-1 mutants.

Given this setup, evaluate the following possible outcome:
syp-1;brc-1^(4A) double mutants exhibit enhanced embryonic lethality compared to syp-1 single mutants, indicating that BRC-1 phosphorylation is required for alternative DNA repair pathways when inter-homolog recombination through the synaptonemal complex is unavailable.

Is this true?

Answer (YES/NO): NO